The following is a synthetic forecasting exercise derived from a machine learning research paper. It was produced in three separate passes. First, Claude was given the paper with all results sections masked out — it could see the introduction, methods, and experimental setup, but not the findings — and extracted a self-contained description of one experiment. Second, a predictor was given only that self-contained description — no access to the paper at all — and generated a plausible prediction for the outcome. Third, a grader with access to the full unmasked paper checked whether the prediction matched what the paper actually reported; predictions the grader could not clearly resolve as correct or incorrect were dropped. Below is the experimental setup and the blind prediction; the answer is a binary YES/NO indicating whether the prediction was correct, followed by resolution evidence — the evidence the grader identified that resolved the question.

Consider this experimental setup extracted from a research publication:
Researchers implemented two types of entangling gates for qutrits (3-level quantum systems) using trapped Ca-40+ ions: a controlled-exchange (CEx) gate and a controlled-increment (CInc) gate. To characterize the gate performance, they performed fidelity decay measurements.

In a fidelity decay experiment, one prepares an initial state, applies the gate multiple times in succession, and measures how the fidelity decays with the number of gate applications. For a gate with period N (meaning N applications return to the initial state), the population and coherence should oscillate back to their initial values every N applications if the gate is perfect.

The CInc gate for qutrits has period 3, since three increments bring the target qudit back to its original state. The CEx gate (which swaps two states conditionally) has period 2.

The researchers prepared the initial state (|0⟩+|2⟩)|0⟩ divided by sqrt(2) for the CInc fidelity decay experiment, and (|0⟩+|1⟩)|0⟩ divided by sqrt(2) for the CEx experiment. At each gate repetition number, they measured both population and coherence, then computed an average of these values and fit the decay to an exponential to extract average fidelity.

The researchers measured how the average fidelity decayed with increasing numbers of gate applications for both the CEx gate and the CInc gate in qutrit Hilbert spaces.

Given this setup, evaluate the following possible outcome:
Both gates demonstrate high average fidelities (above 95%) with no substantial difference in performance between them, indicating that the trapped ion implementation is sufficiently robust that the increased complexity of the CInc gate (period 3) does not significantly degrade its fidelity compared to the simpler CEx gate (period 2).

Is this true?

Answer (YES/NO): NO